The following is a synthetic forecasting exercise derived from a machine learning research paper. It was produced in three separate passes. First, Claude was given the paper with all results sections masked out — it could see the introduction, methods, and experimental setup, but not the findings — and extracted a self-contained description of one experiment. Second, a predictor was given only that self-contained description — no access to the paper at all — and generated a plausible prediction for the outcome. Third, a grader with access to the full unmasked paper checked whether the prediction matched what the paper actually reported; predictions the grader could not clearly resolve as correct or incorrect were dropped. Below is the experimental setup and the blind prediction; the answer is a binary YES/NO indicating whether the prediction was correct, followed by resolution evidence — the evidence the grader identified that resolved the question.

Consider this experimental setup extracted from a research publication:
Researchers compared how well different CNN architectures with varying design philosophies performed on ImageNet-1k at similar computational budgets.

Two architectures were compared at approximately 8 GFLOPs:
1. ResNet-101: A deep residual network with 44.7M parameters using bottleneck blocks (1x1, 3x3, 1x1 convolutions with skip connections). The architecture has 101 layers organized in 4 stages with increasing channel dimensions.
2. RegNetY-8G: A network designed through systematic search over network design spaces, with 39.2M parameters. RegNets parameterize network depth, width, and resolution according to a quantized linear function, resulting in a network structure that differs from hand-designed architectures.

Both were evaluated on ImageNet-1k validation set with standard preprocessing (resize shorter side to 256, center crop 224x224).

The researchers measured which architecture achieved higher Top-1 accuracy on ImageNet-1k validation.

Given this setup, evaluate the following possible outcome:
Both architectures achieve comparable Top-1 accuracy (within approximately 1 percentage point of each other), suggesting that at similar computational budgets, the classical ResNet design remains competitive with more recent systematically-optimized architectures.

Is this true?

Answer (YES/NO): YES